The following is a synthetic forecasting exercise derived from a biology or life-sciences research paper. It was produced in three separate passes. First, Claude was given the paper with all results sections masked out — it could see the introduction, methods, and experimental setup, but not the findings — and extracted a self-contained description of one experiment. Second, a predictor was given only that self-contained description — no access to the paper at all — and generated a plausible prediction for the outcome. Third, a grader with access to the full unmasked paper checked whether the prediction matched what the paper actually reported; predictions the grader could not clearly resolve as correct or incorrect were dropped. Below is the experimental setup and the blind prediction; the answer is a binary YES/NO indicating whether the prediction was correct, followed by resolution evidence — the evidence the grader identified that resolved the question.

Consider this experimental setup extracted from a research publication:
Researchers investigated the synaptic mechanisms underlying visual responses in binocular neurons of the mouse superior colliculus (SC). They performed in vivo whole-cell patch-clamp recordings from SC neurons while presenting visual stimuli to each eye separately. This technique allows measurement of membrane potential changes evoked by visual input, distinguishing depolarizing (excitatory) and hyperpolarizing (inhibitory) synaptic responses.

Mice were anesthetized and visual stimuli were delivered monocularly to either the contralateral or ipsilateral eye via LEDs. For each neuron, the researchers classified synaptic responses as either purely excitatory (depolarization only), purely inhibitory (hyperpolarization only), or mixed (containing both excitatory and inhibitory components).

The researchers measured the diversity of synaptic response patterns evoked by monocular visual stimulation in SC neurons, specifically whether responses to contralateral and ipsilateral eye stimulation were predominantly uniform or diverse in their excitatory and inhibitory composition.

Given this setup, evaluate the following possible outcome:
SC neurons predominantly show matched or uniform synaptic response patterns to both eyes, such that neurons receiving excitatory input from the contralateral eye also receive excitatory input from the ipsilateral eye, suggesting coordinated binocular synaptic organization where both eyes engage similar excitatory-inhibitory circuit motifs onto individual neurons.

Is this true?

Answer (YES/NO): NO